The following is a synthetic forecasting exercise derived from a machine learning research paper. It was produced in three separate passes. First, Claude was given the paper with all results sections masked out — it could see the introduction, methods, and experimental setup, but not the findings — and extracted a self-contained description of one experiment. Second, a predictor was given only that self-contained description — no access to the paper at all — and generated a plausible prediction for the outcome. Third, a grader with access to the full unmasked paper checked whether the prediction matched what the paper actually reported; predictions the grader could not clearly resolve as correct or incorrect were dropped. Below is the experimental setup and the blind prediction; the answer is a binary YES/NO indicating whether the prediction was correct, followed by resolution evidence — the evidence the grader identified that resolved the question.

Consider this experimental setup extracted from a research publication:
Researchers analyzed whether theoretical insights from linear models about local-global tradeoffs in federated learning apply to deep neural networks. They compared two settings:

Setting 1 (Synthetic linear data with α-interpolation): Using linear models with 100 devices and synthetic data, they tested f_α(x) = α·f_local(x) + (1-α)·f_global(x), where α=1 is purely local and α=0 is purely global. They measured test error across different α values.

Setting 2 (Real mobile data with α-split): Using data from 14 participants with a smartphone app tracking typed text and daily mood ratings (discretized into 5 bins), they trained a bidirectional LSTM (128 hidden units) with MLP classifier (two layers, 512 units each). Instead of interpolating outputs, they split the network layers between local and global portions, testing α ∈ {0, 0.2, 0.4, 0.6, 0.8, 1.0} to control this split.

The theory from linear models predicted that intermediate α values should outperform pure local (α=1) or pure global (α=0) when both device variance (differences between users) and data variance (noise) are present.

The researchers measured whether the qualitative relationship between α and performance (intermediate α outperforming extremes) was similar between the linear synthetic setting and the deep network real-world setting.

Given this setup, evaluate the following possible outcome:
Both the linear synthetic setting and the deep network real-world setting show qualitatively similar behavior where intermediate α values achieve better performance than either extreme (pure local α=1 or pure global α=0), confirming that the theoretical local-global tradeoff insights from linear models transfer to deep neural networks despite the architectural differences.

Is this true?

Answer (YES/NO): YES